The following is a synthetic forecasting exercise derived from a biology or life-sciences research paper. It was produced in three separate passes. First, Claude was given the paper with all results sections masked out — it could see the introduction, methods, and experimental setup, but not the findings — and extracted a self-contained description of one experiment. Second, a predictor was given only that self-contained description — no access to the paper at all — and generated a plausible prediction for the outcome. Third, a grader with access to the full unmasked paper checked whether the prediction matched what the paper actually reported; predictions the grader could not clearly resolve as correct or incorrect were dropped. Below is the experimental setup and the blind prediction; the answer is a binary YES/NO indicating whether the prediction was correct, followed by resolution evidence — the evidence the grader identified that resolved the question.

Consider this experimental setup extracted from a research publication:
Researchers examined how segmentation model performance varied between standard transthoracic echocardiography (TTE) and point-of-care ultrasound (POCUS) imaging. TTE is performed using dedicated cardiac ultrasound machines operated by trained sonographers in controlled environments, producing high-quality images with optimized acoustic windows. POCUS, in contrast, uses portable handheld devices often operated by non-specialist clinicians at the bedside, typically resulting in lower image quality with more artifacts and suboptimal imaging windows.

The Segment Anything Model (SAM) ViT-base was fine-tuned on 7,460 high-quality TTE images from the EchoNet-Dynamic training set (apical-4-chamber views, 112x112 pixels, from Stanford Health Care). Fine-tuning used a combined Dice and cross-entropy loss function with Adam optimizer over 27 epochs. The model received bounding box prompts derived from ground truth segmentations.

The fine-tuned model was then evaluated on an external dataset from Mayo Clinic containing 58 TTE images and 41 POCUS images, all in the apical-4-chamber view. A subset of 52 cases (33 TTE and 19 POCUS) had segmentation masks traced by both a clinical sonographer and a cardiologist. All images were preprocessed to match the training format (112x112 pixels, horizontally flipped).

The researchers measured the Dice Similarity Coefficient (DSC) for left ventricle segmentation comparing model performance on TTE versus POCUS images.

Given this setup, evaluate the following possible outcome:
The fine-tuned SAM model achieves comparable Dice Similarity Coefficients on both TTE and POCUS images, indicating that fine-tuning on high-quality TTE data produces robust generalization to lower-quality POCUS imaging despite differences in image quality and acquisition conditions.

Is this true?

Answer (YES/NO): YES